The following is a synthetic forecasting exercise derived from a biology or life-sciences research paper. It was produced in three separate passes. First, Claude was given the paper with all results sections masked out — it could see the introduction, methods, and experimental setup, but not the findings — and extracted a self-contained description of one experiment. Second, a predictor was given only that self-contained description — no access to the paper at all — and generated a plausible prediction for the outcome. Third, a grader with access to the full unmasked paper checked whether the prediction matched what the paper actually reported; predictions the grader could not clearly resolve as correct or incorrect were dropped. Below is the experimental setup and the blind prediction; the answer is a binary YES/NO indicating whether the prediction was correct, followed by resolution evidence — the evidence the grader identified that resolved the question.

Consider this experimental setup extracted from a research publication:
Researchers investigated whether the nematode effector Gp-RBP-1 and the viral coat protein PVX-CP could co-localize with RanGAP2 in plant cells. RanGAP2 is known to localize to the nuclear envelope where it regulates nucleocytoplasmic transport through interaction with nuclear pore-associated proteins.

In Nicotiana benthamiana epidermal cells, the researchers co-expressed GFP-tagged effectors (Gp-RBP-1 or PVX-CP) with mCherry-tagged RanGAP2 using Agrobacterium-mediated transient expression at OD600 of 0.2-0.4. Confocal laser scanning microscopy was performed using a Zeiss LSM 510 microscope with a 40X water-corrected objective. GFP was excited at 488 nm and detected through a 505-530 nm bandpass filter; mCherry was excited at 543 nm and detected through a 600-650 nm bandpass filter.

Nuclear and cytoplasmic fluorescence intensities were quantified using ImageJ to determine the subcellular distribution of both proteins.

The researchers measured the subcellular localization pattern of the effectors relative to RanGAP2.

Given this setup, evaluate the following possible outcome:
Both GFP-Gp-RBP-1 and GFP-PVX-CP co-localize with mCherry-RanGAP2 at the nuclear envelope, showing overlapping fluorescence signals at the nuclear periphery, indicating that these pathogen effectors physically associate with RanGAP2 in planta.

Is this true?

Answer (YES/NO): NO